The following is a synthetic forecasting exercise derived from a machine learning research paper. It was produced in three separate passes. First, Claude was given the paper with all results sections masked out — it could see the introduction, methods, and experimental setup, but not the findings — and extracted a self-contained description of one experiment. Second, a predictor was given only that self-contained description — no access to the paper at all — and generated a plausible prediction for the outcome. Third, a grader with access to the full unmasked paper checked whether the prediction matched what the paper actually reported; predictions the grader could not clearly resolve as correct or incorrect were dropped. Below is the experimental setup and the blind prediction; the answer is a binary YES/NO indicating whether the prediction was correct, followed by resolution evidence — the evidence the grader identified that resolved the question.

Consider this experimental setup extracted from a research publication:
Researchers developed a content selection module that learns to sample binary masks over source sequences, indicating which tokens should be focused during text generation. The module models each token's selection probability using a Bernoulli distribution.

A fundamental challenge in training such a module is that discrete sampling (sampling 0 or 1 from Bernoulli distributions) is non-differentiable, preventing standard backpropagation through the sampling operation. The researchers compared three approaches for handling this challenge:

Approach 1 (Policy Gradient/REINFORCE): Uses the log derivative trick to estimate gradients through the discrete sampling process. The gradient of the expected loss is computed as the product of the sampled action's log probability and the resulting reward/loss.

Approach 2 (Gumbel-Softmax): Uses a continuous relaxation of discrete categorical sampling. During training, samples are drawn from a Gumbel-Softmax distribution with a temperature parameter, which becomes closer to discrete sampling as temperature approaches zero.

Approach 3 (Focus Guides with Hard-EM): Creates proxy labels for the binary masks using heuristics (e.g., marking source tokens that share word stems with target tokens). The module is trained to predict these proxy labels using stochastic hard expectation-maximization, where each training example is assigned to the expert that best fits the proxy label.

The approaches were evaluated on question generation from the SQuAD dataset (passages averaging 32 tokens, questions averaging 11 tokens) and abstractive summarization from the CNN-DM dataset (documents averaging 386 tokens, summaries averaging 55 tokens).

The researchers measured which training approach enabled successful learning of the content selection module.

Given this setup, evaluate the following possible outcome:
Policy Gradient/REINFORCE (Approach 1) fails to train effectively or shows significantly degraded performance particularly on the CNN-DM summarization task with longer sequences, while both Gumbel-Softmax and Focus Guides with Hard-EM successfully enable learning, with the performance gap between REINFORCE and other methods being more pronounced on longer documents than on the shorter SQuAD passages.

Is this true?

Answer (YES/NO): NO